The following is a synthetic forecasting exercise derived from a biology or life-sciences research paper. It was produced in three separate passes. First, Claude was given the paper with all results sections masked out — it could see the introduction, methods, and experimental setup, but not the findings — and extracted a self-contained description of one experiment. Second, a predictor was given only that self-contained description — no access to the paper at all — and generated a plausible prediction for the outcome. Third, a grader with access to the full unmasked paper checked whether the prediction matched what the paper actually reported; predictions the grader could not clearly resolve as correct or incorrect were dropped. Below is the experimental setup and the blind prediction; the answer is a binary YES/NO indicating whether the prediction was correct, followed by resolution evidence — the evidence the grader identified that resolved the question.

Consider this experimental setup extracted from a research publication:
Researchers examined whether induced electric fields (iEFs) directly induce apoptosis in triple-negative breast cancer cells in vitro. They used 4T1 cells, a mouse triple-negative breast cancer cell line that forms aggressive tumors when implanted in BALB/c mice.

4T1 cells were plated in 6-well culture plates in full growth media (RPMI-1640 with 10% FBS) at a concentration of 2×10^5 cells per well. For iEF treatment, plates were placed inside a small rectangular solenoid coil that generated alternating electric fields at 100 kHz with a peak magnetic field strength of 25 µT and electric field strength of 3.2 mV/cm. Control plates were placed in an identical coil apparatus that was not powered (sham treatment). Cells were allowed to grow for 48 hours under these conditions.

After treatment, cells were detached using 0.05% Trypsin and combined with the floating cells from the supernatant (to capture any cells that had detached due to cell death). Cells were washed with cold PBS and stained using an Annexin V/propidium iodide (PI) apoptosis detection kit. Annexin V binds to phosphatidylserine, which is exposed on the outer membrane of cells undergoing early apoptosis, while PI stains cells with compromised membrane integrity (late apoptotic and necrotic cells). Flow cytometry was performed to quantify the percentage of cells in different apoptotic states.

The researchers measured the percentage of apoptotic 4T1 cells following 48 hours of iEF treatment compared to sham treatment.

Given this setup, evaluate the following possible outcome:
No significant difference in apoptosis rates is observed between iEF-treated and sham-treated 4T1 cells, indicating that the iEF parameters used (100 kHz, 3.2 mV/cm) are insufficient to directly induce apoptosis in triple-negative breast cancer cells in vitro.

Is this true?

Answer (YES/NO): NO